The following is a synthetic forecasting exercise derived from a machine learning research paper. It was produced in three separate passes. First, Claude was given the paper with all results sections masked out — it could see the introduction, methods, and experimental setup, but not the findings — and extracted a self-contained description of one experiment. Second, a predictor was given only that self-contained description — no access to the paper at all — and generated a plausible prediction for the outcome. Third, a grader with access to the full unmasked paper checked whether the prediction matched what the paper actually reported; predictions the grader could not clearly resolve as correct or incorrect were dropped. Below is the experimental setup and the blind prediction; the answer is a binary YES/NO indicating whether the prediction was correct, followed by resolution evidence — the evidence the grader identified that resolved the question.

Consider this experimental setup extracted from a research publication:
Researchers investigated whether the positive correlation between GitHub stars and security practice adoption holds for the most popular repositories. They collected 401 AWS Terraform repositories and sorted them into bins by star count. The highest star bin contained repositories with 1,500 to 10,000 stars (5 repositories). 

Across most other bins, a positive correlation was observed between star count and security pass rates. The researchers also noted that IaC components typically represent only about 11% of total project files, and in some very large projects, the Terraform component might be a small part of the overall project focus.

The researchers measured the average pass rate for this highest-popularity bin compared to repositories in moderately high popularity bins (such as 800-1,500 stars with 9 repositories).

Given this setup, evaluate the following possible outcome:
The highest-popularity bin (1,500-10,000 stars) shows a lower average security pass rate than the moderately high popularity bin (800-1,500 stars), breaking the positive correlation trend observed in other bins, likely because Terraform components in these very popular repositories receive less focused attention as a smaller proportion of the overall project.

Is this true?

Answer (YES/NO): YES